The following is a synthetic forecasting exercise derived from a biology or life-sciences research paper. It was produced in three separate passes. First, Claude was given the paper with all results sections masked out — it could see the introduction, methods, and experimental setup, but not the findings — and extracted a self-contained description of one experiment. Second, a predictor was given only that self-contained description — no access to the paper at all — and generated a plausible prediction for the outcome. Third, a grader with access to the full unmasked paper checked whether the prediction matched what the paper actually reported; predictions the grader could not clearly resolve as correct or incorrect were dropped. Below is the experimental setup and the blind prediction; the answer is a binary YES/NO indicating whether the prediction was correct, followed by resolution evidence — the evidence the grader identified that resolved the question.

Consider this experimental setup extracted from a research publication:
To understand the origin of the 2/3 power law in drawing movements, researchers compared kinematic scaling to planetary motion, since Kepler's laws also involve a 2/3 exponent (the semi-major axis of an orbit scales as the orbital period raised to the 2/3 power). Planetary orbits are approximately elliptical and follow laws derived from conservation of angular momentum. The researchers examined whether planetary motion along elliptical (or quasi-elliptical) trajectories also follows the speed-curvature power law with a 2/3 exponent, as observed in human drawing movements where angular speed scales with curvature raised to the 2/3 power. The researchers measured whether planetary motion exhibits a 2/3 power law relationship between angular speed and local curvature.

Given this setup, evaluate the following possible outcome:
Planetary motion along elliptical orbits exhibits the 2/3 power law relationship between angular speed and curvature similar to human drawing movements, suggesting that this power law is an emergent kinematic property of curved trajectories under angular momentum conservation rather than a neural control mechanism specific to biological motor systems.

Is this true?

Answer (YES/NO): NO